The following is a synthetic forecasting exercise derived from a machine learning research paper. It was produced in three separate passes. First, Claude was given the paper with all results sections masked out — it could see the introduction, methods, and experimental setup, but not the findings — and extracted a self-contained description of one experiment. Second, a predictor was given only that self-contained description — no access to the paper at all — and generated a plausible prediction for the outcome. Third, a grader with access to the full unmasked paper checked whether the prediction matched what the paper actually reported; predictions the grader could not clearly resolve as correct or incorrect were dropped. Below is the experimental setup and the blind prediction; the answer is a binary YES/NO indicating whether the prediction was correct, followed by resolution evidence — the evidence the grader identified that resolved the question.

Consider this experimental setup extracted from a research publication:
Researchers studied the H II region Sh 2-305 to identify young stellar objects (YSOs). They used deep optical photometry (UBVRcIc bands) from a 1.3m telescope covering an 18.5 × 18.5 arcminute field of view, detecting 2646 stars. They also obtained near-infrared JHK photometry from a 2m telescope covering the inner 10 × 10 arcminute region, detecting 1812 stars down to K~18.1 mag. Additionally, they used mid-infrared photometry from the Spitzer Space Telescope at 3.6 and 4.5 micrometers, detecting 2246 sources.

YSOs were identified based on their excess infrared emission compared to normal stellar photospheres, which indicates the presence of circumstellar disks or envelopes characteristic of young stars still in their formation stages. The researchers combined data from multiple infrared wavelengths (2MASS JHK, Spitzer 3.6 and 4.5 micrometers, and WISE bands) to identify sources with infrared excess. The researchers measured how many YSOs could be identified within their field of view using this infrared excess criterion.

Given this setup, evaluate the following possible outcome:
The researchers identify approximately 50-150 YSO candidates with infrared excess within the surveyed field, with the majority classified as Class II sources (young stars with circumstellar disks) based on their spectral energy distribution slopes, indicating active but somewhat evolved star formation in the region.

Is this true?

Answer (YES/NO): YES